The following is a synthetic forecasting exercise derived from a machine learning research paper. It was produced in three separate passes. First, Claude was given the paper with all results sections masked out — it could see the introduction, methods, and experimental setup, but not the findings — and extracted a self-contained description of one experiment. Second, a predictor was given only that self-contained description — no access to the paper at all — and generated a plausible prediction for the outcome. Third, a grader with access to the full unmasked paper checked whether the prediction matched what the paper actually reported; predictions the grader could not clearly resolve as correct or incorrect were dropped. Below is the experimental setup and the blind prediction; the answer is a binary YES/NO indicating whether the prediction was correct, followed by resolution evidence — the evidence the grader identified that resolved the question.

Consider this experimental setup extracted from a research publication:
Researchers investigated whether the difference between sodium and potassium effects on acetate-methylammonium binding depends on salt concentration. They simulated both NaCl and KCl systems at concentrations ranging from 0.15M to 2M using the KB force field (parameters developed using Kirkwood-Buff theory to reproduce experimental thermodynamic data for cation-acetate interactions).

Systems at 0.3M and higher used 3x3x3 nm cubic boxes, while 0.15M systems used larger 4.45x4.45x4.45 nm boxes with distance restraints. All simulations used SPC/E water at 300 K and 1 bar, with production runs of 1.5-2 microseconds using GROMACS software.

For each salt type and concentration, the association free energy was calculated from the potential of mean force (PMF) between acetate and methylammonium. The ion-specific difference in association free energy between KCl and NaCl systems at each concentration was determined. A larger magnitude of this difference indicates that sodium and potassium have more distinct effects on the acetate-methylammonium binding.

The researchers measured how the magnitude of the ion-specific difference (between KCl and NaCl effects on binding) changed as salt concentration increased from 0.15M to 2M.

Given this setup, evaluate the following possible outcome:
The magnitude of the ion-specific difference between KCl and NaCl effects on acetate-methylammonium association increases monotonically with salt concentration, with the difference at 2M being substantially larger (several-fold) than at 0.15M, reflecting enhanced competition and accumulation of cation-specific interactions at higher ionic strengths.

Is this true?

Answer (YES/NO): NO